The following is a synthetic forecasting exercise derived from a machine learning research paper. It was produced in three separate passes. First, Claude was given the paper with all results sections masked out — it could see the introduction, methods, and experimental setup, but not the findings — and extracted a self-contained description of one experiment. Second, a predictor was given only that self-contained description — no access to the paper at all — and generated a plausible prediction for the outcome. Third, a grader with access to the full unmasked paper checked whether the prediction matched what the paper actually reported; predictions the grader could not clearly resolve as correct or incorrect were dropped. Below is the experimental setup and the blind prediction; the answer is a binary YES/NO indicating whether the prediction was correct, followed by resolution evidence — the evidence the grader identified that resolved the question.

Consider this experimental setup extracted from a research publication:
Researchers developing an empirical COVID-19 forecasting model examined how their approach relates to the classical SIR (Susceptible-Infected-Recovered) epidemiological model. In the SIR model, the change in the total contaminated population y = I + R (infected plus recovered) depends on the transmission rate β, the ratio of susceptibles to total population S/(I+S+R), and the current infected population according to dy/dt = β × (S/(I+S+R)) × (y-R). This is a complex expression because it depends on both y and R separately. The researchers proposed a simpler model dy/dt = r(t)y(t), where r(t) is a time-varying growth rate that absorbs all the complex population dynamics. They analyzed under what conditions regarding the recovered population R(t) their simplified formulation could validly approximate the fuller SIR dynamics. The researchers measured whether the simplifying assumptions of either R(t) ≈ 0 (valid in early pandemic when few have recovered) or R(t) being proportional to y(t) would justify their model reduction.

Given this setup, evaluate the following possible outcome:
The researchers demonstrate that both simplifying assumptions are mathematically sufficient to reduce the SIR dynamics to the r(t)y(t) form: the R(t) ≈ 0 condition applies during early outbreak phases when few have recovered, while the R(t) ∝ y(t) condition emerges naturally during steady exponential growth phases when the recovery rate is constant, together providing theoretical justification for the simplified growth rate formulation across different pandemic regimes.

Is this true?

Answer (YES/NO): NO